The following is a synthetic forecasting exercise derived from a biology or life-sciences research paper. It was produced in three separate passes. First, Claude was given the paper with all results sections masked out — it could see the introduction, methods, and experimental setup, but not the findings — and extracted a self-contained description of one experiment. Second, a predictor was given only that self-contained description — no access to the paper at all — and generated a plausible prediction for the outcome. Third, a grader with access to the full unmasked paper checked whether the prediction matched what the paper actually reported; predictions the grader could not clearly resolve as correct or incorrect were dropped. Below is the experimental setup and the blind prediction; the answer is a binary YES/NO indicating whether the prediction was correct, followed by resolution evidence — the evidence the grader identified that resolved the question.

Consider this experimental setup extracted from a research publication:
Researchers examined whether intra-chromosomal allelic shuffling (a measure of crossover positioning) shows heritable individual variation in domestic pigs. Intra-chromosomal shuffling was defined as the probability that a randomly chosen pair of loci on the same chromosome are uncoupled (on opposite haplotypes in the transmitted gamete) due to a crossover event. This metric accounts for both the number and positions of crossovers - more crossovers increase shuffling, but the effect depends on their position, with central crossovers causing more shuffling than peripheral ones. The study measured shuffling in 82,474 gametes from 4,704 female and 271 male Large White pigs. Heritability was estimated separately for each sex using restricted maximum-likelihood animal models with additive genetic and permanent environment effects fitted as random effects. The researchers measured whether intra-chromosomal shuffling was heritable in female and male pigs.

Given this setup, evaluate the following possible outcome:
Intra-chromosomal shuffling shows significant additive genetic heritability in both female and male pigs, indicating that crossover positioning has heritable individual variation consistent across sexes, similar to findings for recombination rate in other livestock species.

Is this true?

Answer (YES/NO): NO